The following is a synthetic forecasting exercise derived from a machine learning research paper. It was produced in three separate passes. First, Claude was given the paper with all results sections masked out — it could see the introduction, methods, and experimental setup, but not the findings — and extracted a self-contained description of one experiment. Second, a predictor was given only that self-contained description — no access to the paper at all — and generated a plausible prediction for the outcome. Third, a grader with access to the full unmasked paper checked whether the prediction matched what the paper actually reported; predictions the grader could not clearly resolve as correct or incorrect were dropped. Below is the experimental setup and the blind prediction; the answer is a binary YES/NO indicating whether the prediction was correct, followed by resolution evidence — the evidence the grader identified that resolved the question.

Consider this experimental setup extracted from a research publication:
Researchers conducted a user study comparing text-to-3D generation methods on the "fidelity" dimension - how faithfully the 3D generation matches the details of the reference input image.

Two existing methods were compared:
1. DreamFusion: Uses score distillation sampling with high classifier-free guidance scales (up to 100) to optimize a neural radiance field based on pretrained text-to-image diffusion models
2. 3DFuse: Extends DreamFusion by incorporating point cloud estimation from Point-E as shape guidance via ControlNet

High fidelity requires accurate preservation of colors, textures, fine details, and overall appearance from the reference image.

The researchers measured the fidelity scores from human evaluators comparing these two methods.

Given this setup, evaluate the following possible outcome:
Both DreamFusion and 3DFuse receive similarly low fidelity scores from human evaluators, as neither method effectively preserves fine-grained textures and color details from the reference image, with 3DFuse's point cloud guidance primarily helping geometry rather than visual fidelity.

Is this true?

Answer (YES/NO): NO